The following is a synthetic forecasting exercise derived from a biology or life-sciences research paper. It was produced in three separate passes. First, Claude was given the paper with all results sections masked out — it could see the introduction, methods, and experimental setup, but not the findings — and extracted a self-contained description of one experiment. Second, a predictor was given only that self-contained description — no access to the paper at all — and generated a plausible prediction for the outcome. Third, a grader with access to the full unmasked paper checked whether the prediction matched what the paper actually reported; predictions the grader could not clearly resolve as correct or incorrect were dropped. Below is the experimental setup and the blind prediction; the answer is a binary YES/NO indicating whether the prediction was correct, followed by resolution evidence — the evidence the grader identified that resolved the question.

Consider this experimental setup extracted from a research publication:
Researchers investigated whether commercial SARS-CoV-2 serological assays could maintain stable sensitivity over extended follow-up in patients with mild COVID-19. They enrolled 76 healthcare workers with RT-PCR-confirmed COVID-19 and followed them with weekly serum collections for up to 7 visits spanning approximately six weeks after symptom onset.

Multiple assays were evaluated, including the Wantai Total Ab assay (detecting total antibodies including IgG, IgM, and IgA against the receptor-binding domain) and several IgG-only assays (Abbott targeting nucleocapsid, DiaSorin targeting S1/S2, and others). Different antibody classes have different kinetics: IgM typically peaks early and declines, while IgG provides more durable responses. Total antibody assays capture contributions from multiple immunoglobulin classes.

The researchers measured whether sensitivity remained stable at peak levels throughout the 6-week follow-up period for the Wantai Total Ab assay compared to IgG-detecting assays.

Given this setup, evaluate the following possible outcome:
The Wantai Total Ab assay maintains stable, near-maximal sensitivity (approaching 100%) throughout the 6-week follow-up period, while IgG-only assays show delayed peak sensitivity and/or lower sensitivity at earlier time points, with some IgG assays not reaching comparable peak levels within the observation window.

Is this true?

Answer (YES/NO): YES